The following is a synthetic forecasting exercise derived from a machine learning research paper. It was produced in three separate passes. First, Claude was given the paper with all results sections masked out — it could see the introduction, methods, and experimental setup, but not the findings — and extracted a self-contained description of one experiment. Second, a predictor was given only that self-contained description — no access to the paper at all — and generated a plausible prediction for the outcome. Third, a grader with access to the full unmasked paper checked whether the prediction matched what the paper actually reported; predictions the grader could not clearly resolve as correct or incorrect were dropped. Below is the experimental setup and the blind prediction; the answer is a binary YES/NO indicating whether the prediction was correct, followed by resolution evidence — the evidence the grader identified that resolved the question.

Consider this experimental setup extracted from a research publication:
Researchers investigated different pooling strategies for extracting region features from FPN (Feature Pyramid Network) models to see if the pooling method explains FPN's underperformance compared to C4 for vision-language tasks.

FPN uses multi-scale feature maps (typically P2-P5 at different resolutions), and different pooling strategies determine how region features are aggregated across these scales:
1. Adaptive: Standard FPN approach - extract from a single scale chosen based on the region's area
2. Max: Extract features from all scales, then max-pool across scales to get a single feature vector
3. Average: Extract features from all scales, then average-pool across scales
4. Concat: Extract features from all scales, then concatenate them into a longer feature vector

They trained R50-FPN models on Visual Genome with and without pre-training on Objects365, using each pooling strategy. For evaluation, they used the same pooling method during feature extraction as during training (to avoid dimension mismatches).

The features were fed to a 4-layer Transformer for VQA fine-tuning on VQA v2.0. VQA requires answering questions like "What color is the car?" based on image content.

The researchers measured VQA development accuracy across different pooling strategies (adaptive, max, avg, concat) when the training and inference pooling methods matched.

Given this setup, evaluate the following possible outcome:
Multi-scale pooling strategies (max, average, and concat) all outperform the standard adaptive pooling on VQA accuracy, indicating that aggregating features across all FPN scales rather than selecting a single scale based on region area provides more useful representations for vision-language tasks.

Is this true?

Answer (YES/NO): NO